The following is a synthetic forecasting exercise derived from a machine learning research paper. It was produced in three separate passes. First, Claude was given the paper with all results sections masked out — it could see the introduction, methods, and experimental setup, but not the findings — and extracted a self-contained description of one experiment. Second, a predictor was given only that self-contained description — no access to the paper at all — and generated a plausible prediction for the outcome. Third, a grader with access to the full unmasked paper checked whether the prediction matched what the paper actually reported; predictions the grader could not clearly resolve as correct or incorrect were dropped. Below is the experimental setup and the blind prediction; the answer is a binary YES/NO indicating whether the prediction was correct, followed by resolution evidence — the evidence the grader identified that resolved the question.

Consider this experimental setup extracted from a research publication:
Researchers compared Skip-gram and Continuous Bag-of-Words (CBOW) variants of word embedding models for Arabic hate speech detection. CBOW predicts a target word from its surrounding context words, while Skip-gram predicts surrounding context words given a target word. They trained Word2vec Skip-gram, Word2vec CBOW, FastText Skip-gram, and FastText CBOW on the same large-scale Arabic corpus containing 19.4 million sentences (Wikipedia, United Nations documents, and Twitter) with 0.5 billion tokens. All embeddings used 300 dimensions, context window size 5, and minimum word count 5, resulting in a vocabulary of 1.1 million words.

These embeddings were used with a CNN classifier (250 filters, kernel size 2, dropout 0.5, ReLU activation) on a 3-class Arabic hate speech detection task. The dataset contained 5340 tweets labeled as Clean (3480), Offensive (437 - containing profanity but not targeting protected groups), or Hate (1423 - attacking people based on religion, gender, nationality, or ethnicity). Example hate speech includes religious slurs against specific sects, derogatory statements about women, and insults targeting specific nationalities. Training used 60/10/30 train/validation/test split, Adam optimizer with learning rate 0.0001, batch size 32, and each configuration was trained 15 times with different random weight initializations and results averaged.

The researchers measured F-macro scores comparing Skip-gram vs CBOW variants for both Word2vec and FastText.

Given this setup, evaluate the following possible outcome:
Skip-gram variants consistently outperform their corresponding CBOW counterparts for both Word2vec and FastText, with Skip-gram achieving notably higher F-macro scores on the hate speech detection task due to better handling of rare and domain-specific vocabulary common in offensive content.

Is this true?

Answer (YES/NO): YES